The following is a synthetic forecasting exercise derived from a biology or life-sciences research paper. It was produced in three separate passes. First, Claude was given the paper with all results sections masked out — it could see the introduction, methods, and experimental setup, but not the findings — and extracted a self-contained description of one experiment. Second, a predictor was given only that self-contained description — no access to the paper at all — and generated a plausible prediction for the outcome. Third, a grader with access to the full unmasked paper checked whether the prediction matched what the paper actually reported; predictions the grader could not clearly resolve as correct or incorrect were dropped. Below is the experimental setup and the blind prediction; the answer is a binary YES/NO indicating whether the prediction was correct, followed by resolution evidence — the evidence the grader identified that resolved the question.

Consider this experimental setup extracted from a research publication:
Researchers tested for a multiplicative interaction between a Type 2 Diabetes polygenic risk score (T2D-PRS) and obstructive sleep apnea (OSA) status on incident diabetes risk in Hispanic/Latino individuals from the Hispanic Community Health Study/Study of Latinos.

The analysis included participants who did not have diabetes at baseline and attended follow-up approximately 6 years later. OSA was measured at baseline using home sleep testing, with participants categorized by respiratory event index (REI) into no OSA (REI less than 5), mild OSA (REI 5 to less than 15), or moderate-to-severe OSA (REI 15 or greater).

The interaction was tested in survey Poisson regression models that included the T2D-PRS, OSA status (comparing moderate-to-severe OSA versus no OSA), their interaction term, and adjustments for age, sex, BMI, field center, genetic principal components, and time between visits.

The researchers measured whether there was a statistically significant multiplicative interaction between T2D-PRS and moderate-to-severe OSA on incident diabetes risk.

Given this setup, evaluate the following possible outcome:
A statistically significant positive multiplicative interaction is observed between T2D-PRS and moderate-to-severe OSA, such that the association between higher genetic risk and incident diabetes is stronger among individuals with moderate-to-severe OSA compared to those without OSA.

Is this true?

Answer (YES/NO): NO